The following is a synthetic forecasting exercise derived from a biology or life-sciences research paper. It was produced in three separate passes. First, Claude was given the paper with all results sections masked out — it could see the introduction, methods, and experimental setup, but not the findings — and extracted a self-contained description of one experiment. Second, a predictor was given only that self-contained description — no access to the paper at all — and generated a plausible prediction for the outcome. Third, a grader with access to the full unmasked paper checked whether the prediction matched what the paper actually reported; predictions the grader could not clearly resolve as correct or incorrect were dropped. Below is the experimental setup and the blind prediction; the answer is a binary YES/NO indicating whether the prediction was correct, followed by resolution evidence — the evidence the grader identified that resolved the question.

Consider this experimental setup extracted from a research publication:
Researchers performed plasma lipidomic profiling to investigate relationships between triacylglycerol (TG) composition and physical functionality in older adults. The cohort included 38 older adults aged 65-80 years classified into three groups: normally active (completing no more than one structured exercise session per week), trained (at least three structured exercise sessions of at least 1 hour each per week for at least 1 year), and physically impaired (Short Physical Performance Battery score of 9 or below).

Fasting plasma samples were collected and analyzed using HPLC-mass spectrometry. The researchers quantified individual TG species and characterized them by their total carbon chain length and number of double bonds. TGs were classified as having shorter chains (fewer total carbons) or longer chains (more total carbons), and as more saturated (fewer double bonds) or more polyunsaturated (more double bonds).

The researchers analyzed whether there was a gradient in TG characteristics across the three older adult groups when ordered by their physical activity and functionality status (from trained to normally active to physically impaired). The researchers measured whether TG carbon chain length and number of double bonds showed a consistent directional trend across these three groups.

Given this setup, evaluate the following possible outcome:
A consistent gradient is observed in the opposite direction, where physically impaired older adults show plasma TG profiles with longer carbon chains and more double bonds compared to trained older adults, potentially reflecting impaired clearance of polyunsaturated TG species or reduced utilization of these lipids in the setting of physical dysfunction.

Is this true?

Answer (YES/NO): NO